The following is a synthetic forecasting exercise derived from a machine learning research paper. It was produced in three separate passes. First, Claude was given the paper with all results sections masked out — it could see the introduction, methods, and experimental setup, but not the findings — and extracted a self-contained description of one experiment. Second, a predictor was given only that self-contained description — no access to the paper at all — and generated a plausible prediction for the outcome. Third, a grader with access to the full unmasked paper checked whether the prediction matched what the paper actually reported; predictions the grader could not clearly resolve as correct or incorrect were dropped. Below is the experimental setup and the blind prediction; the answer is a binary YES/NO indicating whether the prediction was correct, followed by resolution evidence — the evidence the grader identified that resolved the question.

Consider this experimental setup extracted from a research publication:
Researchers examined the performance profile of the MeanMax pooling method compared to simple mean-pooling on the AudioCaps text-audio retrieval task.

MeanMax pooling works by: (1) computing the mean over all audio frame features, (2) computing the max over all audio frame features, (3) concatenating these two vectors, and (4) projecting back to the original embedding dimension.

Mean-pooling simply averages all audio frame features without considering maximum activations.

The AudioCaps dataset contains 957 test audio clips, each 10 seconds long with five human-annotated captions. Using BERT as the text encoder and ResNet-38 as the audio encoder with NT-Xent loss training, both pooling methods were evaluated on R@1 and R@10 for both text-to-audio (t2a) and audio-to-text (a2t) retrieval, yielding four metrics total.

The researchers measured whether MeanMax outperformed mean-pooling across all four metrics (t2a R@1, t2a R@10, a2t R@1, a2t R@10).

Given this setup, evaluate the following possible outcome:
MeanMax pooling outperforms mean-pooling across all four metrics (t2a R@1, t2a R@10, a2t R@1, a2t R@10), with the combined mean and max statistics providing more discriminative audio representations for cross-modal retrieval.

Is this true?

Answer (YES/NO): YES